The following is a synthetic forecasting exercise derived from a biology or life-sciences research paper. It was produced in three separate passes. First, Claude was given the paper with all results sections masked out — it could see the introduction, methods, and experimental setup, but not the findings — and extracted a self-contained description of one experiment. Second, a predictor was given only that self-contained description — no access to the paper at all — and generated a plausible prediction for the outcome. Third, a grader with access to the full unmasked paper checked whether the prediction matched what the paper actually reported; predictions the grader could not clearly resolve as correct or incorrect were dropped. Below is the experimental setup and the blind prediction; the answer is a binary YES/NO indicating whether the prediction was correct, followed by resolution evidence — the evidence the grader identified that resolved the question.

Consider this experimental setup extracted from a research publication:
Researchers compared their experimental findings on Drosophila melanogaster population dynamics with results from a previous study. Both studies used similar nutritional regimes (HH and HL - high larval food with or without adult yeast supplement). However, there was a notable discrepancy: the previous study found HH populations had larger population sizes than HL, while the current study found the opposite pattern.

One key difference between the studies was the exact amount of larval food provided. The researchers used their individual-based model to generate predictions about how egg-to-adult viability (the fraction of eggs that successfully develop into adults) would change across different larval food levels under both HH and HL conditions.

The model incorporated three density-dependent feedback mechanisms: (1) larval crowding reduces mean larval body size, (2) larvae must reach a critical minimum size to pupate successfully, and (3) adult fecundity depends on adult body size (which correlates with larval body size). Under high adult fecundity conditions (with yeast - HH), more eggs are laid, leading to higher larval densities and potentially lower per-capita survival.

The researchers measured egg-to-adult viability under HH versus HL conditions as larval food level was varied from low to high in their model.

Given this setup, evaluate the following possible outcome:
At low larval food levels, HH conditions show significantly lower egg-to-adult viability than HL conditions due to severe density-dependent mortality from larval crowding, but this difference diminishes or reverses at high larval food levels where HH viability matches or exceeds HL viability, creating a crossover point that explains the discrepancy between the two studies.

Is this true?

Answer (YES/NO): NO